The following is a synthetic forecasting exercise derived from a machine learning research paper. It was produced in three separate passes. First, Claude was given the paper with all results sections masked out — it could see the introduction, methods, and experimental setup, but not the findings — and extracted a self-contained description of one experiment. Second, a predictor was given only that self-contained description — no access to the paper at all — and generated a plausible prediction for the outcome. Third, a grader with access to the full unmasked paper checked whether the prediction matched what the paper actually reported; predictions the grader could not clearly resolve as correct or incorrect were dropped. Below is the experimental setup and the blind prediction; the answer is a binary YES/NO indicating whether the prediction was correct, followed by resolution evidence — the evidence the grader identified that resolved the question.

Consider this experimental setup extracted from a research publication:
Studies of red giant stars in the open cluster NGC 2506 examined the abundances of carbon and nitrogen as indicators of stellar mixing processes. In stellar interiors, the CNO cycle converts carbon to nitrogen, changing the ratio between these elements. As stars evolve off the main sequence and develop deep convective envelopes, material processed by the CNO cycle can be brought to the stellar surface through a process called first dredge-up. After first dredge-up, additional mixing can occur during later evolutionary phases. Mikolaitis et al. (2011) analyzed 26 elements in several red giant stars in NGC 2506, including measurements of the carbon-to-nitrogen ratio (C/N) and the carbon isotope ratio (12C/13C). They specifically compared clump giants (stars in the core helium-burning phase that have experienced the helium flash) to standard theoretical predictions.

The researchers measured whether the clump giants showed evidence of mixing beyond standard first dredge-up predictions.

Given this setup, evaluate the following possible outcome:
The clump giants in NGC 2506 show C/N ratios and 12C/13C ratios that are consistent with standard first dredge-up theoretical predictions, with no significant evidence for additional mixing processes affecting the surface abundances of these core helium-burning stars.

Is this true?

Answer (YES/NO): NO